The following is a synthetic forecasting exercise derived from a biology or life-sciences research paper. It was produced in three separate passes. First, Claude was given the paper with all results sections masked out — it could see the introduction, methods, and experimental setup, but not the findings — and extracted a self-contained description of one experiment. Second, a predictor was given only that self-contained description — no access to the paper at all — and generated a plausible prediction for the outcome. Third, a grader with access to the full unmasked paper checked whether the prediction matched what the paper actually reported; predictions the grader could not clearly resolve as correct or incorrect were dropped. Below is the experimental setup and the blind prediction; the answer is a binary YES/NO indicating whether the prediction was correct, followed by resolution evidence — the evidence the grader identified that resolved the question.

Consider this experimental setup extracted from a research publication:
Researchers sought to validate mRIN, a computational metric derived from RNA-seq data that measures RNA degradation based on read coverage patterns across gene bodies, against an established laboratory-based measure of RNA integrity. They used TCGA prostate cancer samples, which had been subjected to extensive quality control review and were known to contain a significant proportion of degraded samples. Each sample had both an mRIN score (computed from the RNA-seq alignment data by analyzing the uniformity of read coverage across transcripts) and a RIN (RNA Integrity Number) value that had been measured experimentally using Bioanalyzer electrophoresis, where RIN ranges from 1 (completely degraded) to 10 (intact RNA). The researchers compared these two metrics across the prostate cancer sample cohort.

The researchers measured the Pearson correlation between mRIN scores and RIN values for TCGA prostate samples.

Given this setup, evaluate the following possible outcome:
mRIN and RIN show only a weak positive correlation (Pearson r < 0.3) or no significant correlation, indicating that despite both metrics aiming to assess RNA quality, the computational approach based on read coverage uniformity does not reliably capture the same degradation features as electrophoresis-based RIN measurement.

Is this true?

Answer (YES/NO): NO